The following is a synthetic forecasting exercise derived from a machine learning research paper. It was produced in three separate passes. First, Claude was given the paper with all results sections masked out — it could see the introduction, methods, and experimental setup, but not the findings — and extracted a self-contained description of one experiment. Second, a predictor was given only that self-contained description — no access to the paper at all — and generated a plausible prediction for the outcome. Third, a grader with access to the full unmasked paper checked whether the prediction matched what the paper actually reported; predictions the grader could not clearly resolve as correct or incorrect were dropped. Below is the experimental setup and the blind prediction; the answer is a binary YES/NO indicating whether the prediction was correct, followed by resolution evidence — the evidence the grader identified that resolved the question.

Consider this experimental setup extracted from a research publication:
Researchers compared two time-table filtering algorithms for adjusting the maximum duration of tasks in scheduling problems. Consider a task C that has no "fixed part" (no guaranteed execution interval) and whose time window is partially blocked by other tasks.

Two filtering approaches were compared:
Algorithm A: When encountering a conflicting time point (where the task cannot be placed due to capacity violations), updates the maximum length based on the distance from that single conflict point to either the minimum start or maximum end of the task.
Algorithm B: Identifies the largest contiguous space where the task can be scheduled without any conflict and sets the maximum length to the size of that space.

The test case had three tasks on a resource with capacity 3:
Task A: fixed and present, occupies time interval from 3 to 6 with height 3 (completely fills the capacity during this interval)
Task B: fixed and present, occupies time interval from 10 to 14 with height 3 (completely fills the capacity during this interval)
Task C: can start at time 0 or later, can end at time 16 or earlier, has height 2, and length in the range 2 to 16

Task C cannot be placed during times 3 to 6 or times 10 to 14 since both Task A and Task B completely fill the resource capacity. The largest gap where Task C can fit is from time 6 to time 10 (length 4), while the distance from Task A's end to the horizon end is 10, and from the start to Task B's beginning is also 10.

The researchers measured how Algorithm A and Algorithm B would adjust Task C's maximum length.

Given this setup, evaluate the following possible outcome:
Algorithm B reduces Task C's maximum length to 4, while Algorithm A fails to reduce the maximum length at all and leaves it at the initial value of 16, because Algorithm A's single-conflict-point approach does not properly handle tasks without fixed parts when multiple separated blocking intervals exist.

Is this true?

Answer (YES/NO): NO